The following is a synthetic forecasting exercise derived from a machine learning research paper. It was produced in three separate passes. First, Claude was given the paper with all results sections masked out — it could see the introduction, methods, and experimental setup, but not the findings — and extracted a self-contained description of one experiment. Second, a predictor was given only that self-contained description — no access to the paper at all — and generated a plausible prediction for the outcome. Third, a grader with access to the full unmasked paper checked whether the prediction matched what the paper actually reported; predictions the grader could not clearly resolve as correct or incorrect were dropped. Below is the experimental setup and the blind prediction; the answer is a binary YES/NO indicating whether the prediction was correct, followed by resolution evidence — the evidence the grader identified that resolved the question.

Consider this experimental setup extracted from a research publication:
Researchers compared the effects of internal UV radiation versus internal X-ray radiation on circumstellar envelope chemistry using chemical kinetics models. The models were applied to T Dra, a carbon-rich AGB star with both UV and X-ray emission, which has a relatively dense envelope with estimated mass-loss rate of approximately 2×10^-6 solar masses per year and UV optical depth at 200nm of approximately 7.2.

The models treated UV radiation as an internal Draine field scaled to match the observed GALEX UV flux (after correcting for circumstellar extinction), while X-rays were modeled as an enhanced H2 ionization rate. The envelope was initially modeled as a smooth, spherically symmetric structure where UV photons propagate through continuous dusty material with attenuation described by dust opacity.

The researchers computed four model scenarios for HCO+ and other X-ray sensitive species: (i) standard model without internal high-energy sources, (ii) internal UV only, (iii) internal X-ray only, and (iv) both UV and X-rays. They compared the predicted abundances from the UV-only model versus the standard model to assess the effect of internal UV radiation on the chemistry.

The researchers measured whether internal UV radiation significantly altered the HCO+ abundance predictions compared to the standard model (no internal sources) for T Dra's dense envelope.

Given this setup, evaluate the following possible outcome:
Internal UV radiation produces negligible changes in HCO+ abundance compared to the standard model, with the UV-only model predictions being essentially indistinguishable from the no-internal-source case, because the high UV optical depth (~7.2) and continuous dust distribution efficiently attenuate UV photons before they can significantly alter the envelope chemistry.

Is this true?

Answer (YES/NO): YES